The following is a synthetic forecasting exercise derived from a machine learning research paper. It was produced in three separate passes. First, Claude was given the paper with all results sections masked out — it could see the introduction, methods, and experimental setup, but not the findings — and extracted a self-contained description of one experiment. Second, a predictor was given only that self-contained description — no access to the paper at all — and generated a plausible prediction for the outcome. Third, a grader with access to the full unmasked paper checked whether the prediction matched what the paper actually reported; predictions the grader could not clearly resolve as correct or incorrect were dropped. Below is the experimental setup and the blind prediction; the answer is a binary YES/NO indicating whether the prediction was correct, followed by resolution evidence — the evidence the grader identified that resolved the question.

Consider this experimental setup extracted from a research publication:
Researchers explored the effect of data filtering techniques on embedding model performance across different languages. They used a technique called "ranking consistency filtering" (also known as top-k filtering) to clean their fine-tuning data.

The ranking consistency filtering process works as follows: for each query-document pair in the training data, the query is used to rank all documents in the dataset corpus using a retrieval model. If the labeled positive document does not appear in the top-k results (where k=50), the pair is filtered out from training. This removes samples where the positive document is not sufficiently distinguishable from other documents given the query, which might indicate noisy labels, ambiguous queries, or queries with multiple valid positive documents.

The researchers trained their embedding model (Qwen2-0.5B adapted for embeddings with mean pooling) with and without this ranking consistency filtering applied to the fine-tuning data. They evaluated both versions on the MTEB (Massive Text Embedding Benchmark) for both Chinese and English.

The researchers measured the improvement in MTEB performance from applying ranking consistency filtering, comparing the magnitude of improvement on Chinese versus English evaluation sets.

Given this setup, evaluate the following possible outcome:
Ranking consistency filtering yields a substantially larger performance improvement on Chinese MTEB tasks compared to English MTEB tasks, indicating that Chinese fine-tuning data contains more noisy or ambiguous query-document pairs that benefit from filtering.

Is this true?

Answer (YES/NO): NO